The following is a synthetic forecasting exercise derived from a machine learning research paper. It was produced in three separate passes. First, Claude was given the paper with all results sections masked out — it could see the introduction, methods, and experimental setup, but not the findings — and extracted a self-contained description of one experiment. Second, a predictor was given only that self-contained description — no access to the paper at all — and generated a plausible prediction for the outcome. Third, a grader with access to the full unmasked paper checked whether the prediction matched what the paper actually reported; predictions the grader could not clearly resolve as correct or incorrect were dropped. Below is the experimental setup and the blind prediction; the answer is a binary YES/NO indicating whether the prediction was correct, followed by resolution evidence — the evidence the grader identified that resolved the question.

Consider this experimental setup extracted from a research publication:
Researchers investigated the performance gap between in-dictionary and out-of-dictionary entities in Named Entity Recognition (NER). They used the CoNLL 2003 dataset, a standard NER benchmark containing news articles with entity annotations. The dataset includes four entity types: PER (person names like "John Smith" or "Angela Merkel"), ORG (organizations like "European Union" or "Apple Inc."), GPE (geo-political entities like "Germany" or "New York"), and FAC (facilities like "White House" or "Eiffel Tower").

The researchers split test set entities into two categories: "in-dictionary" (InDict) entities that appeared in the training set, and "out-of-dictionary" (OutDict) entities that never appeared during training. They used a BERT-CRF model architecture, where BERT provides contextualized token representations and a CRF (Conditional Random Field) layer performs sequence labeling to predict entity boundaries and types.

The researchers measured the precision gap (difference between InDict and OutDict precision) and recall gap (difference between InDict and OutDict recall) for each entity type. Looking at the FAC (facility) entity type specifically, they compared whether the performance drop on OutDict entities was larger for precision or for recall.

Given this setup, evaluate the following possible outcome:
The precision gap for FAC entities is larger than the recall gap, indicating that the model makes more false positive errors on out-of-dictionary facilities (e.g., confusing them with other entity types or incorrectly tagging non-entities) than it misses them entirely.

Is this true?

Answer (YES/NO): NO